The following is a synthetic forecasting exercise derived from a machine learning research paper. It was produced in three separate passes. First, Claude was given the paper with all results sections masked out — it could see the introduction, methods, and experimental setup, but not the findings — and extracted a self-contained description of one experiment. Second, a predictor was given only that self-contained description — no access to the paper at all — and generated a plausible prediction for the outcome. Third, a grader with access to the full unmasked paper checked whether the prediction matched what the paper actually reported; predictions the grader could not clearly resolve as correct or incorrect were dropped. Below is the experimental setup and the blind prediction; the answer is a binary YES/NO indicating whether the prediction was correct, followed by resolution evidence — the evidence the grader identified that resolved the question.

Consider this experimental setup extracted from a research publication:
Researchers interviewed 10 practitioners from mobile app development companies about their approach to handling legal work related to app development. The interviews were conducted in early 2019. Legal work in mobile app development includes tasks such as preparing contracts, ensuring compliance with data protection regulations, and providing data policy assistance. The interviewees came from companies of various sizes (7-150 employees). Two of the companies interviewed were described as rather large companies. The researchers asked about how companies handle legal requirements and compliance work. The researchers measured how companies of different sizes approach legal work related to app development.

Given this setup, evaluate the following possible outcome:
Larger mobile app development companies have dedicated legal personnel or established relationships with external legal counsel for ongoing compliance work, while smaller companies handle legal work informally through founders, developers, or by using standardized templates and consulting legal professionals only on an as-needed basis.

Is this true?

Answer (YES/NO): NO